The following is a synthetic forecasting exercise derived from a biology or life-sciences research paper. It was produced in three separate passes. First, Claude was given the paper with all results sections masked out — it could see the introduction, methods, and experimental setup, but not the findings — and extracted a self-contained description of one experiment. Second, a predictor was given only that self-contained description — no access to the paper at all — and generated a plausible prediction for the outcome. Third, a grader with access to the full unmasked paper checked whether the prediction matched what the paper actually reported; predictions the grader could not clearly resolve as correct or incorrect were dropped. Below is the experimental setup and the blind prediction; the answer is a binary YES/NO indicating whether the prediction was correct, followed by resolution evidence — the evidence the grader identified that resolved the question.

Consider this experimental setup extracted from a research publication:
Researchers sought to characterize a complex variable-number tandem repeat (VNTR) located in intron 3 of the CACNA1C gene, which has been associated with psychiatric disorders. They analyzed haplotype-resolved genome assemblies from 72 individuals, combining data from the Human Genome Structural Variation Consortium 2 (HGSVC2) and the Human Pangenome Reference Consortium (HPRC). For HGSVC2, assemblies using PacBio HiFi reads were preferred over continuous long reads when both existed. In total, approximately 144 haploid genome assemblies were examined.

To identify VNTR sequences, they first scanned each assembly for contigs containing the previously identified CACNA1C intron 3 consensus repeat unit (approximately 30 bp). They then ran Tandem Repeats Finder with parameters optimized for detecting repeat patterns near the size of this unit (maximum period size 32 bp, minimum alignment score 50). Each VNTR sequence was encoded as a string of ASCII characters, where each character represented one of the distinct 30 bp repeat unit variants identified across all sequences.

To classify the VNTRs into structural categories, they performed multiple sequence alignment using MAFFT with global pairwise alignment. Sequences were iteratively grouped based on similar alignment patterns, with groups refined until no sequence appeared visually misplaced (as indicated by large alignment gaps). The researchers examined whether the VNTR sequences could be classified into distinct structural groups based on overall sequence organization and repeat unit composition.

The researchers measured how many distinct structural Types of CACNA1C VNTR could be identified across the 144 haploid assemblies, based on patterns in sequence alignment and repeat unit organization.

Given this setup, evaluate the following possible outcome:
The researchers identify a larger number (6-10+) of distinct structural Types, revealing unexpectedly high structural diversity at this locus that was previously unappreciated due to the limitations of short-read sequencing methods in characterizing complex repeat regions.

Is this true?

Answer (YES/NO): YES